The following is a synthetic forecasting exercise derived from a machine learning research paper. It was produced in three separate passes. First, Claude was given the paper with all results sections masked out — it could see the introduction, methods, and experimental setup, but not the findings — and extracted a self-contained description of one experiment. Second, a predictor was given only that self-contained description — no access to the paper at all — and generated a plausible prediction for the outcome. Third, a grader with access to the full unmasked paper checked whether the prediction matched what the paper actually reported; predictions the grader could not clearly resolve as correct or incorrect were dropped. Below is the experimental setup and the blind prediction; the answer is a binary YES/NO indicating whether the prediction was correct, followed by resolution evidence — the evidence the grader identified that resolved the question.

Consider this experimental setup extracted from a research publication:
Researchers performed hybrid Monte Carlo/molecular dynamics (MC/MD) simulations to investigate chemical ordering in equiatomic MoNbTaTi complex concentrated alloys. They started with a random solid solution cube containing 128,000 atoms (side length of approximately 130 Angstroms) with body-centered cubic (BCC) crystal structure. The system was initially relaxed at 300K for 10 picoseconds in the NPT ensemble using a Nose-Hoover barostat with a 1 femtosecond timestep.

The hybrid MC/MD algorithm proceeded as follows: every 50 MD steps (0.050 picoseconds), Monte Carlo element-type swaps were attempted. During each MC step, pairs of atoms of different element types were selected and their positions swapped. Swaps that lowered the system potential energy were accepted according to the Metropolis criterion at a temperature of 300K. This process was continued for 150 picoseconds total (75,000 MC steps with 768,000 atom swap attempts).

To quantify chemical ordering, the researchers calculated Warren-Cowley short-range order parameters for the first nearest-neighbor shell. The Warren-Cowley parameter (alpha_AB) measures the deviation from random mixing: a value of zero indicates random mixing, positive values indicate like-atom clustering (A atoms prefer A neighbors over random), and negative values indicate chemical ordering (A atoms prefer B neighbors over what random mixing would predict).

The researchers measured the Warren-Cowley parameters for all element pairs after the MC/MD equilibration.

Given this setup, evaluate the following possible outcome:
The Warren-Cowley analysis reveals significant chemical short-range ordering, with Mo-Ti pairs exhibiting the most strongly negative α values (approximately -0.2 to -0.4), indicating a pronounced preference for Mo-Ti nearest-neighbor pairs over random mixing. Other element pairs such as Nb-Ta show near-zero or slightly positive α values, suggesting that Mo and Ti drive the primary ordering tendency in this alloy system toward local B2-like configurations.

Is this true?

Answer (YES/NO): NO